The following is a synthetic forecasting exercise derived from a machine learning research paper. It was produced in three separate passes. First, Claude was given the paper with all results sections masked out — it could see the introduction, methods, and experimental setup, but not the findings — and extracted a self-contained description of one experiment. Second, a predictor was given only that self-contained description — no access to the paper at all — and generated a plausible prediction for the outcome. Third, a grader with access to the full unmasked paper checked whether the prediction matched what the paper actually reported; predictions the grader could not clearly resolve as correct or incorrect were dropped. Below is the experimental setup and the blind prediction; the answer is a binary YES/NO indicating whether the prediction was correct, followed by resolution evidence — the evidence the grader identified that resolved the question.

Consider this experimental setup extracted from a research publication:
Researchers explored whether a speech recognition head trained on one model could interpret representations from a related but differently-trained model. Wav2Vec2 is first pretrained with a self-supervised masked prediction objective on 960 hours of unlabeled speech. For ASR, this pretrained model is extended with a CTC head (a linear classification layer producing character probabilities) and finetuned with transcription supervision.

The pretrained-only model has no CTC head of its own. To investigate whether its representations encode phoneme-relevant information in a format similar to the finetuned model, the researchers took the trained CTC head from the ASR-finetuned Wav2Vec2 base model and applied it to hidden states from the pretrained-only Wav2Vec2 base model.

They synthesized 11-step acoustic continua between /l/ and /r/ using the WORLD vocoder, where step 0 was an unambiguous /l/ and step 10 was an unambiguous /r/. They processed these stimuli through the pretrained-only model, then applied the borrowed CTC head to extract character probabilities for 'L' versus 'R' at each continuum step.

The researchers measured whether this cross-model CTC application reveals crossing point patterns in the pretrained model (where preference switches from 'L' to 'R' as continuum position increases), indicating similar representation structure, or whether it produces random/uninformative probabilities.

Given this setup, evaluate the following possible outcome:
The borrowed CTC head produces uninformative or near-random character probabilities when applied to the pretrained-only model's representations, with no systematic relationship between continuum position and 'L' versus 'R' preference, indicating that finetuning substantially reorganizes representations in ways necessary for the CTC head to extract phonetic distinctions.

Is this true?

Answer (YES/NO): NO